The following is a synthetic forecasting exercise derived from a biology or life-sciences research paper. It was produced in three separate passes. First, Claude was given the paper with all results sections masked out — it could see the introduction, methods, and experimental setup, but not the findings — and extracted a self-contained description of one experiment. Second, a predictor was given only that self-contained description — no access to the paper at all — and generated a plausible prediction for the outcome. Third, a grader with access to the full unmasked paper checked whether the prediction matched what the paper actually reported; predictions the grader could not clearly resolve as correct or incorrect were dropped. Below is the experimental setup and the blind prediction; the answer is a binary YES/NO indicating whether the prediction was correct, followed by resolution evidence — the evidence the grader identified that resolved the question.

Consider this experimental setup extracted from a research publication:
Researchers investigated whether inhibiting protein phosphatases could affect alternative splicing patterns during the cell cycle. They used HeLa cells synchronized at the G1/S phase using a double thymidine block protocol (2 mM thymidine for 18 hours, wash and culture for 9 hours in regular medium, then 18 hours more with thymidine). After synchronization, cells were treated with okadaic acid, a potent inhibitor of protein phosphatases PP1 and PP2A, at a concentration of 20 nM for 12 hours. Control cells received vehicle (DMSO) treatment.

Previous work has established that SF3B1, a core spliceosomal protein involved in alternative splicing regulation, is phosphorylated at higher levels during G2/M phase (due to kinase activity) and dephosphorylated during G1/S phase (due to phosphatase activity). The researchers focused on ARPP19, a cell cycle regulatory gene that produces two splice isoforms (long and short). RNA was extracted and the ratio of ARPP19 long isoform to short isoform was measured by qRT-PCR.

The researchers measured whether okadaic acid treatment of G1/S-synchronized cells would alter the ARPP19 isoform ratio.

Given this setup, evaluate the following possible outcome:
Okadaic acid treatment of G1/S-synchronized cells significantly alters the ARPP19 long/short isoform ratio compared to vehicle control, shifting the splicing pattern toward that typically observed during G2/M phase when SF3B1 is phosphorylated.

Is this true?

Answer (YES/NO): YES